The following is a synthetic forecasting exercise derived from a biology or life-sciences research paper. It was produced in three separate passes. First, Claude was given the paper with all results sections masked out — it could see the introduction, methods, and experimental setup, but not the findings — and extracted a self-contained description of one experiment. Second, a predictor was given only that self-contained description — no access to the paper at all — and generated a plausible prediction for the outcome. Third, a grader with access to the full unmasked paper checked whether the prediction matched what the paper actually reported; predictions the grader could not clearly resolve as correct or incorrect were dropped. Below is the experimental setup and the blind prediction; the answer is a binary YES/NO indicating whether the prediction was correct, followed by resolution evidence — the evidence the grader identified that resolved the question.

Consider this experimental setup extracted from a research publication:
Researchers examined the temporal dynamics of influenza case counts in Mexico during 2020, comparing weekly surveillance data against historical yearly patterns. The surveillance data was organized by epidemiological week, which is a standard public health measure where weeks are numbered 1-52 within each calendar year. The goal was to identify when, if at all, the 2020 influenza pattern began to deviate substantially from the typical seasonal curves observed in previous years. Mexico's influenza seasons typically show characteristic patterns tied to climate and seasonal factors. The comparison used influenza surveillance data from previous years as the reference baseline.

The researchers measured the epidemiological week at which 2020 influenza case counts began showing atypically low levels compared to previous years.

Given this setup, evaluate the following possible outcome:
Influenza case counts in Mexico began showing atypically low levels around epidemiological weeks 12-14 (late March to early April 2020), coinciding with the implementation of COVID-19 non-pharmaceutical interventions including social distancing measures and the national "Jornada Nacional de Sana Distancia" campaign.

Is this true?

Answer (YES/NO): NO